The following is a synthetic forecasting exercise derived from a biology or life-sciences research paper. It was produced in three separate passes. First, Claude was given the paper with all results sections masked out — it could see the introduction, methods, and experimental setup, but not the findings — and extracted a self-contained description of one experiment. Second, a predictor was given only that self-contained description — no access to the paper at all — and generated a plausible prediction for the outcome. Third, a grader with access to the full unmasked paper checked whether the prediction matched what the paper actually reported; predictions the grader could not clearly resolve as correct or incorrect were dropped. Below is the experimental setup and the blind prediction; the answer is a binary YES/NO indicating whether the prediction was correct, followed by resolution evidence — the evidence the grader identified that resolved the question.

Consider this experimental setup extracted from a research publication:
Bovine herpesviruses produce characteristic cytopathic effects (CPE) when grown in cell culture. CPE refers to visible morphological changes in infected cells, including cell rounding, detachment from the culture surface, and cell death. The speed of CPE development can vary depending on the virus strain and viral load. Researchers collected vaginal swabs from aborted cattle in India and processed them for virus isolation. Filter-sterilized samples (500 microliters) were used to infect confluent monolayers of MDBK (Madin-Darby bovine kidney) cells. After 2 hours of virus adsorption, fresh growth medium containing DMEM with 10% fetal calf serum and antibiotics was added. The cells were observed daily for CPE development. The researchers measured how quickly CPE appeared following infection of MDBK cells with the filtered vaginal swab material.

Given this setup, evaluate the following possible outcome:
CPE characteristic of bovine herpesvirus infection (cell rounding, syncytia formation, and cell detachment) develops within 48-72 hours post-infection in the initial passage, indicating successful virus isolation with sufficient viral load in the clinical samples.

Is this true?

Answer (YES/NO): NO